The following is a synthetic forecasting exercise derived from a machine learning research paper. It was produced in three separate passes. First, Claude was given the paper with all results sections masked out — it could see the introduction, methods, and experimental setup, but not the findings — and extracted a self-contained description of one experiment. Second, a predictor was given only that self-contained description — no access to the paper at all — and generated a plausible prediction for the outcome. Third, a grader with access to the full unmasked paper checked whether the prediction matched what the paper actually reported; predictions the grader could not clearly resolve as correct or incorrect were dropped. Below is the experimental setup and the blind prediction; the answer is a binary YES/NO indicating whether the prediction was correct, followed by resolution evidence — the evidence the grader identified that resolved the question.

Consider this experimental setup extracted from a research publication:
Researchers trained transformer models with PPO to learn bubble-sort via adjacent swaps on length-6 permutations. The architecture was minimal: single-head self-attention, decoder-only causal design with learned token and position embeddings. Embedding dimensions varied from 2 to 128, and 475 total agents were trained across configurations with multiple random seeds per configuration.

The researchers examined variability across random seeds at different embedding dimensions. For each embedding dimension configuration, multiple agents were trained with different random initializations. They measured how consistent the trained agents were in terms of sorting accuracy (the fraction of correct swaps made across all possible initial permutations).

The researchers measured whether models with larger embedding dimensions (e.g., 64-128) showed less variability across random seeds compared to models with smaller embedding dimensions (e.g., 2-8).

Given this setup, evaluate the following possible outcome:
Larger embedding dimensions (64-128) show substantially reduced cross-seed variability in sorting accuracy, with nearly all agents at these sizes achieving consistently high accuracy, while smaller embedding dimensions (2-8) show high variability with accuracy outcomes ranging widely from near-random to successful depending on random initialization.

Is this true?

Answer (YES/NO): NO